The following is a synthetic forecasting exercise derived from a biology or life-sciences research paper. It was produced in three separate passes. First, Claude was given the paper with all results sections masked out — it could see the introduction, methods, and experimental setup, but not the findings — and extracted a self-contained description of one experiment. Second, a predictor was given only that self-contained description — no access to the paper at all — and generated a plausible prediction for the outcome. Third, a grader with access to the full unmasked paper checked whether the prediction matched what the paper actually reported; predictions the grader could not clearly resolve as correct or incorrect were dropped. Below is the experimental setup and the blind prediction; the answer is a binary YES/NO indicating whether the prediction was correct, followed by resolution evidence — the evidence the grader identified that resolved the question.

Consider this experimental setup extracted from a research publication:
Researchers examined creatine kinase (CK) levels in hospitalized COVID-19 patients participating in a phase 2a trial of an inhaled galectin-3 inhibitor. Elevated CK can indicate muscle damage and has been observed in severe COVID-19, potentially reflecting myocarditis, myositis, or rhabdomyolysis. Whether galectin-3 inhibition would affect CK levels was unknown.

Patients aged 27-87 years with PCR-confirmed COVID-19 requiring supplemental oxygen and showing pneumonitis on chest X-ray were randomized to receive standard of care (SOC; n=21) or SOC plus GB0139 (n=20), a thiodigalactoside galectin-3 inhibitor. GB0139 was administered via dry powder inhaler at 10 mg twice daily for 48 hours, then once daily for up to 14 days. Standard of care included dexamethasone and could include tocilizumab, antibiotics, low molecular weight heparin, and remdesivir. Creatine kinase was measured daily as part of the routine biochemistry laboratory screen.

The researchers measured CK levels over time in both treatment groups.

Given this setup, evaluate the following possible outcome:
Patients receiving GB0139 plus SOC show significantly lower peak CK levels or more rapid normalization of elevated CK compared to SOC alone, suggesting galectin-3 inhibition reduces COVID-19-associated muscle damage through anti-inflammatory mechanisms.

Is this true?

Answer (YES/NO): NO